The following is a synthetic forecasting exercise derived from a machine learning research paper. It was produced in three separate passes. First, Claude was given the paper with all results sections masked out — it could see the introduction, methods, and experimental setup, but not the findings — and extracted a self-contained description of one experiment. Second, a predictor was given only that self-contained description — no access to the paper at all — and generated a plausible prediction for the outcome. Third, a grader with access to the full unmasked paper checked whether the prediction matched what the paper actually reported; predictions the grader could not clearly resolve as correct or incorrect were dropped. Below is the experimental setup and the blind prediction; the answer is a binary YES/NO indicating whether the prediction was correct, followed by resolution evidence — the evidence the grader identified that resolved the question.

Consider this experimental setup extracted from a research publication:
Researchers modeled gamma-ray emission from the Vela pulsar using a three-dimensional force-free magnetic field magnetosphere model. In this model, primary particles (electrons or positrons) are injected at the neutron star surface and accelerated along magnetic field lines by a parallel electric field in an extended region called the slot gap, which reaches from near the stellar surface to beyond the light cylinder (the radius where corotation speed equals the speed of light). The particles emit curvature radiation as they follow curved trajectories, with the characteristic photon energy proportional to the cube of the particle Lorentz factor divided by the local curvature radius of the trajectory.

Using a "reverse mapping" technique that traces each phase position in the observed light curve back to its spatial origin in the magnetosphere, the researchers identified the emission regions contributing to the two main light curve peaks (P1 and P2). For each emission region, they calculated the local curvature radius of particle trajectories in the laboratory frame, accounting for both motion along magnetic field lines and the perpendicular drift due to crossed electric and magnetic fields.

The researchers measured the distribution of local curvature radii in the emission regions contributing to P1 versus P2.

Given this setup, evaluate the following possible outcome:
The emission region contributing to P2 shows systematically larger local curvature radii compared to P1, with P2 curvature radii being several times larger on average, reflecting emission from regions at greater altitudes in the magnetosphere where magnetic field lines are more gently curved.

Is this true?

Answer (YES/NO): NO